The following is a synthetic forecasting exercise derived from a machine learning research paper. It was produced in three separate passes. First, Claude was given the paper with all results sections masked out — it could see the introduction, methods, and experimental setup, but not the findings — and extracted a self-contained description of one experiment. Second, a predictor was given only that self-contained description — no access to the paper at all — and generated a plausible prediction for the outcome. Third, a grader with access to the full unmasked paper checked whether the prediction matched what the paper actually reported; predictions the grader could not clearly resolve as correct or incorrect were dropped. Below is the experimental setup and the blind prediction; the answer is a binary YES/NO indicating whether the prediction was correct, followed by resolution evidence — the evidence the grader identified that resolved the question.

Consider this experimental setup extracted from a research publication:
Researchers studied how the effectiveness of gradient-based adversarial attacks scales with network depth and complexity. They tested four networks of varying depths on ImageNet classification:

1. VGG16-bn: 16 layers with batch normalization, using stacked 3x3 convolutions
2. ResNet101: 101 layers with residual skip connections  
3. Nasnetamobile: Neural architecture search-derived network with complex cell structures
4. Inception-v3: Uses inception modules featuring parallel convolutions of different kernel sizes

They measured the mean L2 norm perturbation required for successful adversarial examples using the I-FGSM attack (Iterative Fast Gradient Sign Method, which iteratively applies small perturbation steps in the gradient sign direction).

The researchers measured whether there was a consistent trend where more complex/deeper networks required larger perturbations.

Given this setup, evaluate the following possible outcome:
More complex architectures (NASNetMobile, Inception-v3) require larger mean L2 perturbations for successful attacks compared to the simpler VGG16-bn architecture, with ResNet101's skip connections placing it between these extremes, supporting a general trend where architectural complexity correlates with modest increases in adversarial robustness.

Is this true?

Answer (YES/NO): YES